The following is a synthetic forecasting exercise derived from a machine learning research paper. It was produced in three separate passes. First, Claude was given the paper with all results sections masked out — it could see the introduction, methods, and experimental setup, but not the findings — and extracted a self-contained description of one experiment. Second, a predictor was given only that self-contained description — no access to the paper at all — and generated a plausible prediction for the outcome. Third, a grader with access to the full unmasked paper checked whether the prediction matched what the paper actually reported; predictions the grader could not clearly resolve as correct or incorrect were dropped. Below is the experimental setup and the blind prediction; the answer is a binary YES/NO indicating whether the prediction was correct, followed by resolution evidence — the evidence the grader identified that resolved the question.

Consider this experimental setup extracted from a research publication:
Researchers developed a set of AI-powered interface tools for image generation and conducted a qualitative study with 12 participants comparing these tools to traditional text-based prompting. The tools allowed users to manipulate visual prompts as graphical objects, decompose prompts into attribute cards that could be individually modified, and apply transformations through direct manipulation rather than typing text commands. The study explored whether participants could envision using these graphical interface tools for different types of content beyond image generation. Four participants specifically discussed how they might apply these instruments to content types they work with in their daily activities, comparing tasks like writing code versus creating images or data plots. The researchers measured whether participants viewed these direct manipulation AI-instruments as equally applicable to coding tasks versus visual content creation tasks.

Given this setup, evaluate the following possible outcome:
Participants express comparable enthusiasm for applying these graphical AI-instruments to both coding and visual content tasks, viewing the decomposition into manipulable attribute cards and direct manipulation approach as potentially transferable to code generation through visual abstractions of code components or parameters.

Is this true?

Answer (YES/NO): NO